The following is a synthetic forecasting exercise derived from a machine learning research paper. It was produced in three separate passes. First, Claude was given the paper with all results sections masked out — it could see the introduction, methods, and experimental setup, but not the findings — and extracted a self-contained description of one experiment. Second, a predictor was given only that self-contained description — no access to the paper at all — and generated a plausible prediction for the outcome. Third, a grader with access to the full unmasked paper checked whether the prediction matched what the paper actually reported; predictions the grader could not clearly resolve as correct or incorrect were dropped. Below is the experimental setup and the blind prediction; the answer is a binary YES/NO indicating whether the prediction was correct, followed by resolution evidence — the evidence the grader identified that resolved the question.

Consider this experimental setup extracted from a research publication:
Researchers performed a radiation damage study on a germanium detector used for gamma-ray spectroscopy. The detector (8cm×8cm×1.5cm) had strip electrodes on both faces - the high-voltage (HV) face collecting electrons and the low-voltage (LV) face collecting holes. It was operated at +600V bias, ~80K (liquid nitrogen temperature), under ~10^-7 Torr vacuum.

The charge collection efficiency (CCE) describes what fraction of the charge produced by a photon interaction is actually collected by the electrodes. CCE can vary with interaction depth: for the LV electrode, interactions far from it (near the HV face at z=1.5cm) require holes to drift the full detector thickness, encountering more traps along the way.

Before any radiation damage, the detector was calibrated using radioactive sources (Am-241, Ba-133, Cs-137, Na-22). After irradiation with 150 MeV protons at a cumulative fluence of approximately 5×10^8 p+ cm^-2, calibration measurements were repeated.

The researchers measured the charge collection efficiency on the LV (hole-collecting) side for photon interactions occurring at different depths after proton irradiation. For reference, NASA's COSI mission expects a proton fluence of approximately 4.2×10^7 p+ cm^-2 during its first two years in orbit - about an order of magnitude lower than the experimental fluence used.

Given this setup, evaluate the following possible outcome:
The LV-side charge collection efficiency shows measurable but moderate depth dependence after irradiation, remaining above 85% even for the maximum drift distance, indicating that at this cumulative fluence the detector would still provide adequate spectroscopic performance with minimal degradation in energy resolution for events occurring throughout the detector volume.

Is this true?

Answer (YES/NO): NO